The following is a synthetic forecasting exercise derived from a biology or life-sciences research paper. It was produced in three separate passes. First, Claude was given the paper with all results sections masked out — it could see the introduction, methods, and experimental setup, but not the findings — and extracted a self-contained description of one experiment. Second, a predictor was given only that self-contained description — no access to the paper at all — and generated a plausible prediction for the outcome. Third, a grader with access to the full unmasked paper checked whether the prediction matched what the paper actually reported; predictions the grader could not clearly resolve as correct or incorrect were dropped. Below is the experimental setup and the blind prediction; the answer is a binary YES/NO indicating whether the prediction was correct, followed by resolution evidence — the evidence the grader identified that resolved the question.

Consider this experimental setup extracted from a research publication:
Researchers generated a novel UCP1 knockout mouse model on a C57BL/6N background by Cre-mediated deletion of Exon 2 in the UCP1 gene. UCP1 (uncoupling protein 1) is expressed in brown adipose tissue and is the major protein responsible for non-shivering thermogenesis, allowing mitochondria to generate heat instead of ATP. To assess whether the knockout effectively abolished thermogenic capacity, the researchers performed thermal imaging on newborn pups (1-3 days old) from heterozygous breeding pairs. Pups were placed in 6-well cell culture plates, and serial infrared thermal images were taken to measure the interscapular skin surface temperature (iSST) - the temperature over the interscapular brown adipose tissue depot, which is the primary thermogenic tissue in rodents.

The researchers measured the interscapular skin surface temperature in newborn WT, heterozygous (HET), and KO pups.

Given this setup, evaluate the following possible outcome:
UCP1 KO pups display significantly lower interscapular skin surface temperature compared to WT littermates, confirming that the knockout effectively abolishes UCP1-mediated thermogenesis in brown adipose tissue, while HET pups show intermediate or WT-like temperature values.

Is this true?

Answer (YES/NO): YES